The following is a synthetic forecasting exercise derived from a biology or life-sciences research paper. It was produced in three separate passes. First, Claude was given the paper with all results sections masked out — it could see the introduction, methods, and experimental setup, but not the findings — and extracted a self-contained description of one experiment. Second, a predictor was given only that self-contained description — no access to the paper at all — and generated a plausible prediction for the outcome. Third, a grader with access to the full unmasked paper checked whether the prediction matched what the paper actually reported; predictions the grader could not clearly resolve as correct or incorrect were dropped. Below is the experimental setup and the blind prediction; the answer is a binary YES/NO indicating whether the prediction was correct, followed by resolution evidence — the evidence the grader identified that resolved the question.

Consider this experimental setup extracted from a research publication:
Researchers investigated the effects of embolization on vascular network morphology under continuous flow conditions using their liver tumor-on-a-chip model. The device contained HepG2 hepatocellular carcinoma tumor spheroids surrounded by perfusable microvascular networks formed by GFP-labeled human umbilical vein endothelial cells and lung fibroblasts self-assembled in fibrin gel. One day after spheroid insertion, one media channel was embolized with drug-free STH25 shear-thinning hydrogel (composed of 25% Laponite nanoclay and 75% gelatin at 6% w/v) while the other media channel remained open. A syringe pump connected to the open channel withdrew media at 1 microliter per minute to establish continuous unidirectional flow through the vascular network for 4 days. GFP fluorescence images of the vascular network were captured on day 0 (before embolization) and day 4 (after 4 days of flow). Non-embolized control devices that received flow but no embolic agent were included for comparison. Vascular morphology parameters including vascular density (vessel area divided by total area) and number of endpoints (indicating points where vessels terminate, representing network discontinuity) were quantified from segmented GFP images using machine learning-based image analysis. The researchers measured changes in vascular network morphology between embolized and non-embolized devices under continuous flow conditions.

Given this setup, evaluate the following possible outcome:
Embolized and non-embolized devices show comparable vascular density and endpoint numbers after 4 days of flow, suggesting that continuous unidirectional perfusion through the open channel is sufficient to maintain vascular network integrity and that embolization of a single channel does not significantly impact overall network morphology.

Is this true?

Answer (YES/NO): NO